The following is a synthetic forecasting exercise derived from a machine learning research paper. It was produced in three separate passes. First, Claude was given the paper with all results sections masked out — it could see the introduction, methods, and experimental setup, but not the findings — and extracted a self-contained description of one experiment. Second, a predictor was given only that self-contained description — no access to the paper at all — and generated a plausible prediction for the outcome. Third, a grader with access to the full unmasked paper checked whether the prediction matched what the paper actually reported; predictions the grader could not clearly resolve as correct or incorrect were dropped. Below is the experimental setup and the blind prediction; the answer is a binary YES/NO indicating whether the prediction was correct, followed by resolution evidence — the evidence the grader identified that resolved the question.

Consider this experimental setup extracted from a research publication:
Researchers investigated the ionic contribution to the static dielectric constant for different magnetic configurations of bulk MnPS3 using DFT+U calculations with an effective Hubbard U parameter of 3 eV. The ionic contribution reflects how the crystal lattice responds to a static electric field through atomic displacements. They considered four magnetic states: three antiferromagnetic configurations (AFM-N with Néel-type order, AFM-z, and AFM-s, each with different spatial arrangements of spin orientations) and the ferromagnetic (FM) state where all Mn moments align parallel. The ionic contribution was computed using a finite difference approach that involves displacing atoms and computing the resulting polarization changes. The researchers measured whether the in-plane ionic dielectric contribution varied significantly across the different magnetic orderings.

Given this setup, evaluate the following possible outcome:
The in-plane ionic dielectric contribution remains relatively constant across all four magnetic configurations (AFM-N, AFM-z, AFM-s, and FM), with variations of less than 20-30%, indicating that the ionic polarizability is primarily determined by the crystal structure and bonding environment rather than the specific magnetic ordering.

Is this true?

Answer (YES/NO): YES